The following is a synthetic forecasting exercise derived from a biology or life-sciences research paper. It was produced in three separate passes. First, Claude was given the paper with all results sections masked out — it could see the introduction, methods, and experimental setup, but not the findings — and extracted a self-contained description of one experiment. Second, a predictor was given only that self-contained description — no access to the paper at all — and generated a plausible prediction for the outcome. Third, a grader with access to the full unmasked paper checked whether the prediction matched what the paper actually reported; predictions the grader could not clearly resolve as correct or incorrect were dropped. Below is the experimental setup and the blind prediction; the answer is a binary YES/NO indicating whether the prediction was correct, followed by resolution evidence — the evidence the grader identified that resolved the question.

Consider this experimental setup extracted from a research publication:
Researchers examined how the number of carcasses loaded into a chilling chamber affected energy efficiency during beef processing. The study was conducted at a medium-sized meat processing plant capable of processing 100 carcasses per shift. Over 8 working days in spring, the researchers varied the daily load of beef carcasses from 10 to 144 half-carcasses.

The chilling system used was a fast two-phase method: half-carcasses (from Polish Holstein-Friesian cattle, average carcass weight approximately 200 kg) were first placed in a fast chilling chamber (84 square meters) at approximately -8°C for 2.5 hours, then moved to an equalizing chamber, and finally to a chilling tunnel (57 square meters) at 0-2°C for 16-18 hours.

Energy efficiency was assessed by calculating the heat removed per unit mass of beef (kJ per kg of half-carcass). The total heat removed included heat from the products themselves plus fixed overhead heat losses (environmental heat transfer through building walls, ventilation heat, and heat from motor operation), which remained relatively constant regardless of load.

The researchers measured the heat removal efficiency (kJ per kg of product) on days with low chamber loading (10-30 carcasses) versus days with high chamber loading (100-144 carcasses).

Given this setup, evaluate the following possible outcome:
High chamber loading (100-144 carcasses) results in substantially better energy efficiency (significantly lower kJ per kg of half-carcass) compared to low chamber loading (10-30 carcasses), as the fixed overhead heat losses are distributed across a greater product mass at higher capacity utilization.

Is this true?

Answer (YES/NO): YES